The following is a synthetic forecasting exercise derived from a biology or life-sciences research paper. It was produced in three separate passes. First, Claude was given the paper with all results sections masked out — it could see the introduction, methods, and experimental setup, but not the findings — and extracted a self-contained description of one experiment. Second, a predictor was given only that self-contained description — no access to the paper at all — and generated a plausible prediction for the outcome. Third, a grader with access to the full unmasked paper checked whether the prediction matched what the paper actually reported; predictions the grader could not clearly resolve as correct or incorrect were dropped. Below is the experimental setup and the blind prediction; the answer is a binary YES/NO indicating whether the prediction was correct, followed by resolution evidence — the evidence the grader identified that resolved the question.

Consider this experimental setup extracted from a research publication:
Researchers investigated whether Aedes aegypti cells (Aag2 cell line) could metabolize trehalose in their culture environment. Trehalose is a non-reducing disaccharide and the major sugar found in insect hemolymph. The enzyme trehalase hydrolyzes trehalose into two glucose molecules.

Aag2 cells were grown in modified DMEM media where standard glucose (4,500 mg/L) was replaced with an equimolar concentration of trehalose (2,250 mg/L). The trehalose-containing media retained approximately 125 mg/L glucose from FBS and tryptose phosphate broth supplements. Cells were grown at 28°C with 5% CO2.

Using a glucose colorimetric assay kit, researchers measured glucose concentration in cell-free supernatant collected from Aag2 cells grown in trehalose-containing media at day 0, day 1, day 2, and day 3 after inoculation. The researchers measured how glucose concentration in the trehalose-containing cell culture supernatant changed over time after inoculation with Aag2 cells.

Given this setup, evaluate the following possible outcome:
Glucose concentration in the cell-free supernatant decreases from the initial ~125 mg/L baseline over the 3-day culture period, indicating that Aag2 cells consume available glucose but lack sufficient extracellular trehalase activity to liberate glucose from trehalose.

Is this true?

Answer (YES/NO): NO